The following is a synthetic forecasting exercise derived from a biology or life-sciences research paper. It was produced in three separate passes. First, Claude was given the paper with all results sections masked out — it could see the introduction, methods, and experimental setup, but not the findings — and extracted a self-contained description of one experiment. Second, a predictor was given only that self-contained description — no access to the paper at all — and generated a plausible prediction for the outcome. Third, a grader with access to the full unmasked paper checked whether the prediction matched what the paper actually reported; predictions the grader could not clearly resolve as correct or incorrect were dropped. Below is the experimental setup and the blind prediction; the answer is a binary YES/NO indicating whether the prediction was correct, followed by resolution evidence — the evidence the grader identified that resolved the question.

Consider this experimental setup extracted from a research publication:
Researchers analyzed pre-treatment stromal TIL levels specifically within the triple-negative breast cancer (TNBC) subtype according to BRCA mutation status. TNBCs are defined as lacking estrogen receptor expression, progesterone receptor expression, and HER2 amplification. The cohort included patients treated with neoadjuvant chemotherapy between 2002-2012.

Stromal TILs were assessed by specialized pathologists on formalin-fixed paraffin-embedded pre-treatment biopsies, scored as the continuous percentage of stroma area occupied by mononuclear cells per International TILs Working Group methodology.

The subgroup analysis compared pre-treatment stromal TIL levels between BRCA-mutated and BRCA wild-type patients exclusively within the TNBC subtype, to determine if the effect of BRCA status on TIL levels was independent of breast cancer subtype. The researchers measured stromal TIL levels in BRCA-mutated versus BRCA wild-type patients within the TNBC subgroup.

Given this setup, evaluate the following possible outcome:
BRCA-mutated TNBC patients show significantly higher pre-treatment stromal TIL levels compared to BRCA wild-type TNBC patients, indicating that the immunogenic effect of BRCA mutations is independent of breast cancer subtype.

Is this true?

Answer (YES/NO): NO